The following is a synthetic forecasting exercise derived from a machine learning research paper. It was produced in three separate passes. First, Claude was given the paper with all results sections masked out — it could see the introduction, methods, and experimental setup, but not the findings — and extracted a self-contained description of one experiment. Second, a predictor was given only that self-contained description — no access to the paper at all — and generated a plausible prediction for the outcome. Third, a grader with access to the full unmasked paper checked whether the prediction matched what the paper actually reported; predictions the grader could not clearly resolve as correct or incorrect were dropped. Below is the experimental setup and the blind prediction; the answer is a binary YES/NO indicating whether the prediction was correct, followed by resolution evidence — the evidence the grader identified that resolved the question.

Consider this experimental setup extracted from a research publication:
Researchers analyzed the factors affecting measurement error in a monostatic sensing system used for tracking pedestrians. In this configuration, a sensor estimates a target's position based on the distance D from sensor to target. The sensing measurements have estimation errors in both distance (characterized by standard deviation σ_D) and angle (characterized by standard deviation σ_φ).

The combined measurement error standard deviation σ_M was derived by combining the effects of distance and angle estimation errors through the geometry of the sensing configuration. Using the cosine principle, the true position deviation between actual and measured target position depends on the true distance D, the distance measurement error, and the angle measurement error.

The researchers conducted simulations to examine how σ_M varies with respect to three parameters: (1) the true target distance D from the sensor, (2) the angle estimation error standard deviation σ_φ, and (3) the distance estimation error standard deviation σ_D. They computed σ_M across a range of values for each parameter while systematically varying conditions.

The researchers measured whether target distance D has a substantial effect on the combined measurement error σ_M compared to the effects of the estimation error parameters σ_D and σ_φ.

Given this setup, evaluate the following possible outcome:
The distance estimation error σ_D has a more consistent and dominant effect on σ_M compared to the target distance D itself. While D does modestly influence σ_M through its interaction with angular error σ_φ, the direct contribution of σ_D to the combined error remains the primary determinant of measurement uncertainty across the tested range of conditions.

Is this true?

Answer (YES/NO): NO